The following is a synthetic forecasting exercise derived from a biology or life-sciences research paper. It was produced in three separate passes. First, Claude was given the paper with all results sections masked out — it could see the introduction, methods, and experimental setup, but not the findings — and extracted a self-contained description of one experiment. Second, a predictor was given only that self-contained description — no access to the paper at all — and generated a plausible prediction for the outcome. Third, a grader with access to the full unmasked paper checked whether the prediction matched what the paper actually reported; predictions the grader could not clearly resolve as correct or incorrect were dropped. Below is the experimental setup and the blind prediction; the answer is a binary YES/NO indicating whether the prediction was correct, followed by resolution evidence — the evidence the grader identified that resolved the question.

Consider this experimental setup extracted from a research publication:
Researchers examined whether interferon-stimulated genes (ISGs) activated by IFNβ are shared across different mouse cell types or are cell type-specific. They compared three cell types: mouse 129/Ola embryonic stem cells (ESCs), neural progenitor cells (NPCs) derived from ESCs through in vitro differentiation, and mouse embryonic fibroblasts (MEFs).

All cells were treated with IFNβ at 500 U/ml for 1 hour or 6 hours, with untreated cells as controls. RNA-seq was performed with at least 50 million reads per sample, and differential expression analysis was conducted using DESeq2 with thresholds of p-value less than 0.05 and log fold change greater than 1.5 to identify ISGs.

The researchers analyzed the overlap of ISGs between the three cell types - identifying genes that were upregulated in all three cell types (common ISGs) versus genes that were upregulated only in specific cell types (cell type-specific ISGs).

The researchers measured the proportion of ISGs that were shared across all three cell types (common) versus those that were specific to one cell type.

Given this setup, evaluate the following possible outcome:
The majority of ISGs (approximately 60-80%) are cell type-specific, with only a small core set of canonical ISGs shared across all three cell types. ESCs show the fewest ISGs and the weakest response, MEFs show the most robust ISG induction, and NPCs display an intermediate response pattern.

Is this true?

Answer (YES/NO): NO